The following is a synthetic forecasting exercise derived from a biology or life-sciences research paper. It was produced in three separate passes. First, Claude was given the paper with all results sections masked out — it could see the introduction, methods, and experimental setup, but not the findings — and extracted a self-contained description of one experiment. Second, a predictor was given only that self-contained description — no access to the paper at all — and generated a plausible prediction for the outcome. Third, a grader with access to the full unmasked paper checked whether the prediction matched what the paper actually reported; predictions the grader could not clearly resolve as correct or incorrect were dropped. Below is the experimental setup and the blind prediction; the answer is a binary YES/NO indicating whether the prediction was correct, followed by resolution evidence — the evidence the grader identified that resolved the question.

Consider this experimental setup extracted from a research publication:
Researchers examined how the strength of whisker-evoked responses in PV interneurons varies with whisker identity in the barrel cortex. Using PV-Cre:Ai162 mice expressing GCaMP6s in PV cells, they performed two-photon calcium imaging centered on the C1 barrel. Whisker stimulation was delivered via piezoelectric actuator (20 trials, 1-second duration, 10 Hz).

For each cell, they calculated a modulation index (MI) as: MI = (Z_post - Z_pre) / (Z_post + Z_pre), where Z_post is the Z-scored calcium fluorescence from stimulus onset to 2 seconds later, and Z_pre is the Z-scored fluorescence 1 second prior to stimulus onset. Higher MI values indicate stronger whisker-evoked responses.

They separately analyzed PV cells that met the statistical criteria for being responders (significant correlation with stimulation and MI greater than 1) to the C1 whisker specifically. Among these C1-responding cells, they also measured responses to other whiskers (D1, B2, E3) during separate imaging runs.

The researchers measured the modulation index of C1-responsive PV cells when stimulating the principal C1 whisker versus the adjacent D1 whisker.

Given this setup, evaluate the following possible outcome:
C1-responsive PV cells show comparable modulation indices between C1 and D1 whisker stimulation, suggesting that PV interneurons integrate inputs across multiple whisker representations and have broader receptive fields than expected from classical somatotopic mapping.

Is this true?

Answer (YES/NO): NO